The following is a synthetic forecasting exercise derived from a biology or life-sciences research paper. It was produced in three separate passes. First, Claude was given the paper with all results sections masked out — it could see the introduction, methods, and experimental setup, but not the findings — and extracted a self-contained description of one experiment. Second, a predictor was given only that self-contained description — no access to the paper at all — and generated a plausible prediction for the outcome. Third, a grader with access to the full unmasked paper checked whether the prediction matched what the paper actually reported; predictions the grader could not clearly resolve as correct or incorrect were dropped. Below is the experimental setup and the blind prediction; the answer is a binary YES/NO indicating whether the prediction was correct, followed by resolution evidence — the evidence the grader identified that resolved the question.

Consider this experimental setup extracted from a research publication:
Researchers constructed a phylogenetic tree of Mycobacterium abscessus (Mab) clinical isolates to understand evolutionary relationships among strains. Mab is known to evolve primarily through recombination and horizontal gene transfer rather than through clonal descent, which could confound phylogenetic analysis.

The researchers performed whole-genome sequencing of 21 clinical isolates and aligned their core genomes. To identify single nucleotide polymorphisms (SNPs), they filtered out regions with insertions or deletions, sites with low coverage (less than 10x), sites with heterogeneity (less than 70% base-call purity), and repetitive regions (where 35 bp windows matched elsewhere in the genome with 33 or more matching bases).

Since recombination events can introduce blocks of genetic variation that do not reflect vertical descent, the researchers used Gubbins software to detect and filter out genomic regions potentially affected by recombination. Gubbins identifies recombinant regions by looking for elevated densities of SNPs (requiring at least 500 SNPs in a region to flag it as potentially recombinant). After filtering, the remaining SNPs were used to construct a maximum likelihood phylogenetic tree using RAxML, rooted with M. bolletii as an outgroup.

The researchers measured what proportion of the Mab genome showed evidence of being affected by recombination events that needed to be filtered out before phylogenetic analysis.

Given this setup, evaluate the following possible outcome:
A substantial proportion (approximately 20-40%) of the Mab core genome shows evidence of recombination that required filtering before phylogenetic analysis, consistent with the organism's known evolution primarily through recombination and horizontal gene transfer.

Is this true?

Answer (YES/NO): NO